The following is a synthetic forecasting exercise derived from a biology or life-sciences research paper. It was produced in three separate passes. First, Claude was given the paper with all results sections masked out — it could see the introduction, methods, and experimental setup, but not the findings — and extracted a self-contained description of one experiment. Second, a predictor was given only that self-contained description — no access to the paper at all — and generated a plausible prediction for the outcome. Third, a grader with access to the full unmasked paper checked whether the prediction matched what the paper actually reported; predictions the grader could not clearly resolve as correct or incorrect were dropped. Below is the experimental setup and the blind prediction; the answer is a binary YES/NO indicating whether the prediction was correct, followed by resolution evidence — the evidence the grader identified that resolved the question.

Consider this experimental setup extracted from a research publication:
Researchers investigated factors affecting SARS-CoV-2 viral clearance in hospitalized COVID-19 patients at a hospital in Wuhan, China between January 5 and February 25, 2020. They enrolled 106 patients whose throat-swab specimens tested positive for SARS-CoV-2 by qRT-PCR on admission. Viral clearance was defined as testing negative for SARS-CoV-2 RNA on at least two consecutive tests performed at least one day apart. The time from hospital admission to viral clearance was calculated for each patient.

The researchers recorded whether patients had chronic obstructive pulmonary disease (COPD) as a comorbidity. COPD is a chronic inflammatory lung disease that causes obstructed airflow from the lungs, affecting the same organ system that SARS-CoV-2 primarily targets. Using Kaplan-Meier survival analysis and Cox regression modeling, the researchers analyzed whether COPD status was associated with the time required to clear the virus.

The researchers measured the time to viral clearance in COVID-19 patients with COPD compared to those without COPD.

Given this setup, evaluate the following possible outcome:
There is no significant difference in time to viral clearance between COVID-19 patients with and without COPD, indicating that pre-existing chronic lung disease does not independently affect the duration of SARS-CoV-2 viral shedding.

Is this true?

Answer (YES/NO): YES